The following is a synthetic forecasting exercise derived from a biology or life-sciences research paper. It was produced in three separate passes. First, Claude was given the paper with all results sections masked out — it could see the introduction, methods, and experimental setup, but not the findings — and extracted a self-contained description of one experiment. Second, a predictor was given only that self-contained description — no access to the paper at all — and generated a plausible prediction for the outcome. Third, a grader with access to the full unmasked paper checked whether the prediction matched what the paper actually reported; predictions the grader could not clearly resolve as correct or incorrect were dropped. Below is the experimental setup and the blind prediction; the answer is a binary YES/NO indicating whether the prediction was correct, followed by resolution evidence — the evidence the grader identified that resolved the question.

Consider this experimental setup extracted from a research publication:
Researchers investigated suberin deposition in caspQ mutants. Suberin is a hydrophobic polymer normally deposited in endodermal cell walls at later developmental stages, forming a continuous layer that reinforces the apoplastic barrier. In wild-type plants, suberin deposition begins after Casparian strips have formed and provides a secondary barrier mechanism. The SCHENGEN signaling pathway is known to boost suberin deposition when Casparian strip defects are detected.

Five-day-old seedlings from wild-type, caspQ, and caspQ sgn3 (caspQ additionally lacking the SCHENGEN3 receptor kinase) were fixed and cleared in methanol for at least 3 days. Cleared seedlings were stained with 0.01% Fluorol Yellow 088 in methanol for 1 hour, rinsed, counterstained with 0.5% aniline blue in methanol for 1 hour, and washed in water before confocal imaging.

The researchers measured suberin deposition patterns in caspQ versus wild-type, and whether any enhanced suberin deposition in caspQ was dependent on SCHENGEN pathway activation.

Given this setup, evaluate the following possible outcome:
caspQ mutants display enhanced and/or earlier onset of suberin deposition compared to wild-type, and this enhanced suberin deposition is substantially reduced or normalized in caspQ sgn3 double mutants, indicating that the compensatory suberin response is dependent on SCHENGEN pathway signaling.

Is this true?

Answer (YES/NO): YES